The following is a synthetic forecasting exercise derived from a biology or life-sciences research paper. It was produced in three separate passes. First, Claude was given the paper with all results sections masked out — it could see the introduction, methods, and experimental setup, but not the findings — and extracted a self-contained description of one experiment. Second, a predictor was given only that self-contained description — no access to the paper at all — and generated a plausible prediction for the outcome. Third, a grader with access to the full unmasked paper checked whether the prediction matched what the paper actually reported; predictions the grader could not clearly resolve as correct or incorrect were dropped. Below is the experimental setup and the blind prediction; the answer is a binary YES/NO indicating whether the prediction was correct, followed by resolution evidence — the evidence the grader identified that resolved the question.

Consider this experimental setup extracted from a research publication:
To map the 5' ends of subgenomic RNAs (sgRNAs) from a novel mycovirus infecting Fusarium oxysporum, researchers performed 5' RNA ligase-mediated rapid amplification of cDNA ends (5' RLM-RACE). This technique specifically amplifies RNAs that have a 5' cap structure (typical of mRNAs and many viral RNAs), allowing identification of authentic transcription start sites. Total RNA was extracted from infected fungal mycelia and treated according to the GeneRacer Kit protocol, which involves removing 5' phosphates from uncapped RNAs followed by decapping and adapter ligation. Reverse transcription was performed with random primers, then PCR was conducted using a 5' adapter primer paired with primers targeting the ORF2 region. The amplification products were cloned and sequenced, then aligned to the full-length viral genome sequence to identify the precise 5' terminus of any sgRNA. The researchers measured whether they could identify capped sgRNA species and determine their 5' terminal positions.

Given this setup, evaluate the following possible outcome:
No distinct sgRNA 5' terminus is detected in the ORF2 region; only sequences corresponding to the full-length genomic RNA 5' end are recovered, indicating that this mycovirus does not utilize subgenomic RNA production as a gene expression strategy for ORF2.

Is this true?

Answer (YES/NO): NO